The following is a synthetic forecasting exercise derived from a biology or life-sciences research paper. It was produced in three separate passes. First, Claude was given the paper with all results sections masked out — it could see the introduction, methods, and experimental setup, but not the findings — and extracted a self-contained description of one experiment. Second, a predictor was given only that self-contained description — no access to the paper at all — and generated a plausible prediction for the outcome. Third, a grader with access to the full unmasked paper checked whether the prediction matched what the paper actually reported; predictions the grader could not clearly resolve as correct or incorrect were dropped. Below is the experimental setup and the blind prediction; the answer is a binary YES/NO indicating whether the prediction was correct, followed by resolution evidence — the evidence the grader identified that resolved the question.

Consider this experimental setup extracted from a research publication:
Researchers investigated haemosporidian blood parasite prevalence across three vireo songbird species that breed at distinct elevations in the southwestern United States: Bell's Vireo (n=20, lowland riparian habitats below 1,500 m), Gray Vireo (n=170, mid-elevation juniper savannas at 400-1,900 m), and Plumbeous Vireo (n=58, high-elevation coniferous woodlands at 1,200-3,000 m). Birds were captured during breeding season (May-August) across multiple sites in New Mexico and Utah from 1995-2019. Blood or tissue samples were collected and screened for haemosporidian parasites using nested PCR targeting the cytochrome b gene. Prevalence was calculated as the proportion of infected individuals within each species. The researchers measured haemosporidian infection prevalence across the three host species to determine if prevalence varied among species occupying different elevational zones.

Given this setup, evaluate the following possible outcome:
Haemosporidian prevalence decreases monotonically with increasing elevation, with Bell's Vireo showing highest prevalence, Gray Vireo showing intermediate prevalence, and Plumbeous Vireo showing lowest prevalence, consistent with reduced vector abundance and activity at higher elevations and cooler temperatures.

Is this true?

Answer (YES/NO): NO